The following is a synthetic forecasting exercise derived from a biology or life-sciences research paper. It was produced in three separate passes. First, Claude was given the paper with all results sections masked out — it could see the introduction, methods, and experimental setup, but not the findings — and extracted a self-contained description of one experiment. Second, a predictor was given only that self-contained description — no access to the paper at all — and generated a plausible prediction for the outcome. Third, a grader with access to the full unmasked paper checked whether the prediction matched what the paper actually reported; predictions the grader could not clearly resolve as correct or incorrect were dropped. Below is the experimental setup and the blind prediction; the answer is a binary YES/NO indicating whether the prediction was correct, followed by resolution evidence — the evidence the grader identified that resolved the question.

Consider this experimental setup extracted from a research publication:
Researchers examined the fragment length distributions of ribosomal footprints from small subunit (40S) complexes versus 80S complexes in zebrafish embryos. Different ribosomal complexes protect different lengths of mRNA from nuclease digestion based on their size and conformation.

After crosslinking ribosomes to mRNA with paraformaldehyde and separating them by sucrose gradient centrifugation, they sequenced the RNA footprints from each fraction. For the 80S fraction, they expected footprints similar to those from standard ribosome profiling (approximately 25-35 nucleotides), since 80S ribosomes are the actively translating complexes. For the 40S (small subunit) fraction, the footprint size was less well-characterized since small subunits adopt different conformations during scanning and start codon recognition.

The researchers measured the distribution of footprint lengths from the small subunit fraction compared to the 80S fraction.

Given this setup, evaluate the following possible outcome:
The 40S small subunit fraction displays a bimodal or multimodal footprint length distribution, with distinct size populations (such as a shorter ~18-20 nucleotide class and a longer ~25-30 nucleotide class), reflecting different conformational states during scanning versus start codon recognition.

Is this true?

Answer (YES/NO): NO